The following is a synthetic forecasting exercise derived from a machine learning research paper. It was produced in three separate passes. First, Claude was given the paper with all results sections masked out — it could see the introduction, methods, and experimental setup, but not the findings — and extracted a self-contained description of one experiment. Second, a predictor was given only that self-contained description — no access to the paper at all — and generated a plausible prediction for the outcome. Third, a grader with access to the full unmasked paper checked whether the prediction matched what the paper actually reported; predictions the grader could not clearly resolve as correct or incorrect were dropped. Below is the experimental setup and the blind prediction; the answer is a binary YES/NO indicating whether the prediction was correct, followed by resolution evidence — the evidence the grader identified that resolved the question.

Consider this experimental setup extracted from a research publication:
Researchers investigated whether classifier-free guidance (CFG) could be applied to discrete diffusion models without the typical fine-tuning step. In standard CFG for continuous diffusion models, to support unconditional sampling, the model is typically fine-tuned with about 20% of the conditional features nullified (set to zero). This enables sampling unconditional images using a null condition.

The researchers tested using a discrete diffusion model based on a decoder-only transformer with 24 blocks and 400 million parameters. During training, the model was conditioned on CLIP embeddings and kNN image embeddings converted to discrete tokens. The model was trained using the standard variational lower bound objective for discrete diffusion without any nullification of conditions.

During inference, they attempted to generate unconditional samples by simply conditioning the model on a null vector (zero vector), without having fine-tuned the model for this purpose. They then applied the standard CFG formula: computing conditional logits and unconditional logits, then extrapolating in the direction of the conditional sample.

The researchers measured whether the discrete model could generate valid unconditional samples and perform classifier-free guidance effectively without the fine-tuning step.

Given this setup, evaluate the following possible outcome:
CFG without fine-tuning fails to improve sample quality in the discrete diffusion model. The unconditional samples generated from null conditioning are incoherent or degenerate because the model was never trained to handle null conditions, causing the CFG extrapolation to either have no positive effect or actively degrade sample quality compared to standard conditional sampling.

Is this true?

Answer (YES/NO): NO